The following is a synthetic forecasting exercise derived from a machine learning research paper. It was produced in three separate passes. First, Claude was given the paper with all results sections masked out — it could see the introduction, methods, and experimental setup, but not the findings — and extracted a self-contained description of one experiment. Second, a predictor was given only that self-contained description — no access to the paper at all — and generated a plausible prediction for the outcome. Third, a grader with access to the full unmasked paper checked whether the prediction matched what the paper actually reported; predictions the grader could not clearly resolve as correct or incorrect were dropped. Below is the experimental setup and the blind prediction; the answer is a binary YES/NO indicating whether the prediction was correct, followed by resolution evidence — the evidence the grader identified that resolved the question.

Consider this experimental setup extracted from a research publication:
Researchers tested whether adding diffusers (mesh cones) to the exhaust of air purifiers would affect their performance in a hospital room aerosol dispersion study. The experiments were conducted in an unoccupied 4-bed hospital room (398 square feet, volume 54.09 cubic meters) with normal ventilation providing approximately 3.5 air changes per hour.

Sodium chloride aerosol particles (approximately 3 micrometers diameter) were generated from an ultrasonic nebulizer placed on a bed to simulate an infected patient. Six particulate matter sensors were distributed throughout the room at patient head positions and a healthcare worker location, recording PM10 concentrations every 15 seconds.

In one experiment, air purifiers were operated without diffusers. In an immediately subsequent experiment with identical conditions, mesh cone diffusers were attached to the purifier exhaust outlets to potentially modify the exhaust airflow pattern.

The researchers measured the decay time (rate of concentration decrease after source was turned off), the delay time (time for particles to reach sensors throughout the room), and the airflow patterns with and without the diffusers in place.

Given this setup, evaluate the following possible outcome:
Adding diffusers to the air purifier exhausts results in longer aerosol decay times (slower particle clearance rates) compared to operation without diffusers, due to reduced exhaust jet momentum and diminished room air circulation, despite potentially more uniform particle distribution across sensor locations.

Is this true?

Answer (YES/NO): NO